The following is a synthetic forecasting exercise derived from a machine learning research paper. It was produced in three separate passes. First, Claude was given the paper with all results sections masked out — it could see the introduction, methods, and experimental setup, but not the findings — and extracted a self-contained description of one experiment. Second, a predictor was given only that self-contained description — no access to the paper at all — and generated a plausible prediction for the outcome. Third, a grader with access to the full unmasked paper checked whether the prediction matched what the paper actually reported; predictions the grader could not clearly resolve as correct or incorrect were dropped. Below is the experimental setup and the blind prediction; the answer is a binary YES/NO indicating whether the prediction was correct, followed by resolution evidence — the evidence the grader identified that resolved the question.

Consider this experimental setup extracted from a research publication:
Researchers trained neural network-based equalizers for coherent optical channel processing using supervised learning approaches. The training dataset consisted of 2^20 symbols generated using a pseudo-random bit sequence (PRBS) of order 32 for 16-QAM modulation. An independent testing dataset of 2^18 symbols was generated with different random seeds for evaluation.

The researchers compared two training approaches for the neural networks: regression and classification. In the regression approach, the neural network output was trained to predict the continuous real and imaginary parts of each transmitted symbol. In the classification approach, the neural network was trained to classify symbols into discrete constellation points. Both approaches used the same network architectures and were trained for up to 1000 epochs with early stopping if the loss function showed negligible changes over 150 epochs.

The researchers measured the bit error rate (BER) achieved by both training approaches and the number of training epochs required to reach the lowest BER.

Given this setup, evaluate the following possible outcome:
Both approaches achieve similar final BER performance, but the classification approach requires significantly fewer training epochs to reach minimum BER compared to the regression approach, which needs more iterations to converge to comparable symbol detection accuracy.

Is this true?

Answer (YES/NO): NO